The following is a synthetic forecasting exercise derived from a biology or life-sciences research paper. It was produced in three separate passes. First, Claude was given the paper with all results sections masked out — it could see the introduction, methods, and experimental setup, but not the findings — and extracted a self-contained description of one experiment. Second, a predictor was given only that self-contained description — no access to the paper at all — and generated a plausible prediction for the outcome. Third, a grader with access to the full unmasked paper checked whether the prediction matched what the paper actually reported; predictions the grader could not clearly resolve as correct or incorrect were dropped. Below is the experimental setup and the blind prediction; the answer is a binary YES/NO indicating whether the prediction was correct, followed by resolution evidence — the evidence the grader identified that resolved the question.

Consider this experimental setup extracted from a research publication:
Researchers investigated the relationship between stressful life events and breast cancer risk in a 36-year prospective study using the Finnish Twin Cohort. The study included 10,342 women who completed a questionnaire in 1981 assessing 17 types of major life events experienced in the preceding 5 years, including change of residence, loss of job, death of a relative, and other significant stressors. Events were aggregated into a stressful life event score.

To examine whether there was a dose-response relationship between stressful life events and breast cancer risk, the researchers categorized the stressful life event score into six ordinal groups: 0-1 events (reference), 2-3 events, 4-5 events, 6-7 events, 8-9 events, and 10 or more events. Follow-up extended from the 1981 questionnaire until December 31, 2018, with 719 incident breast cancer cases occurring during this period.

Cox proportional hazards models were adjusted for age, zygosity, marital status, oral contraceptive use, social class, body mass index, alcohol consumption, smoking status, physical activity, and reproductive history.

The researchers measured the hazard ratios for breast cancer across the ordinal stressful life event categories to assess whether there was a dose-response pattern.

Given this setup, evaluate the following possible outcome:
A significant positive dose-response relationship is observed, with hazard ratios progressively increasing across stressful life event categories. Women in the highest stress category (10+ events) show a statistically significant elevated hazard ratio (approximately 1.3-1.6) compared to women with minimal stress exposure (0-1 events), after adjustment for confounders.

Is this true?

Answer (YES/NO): NO